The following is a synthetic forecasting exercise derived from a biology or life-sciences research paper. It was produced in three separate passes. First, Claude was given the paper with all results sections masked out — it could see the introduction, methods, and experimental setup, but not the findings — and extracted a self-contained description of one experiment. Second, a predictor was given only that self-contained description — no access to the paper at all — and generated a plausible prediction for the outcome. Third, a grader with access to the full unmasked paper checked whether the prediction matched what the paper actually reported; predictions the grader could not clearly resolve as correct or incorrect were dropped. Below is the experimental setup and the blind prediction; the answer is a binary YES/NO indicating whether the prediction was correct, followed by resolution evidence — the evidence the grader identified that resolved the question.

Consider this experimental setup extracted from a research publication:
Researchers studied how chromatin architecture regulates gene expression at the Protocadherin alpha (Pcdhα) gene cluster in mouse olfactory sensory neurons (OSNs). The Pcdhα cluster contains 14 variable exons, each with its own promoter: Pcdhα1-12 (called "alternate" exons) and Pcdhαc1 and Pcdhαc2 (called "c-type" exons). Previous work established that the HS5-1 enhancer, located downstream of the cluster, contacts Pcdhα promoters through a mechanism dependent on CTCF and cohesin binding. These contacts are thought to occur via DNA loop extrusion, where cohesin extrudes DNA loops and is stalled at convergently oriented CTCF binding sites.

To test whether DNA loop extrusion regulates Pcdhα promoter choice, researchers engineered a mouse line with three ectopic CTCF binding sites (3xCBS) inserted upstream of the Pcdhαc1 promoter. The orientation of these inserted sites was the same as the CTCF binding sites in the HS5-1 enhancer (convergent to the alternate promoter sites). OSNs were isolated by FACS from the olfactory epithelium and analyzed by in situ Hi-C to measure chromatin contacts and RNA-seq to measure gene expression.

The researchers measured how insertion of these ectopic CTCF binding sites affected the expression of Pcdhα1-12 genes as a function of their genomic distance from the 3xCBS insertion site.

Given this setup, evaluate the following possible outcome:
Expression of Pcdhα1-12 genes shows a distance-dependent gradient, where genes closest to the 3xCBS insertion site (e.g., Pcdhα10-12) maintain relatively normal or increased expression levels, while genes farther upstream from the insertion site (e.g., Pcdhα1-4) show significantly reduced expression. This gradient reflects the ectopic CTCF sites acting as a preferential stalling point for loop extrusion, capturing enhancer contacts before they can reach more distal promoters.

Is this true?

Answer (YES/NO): NO